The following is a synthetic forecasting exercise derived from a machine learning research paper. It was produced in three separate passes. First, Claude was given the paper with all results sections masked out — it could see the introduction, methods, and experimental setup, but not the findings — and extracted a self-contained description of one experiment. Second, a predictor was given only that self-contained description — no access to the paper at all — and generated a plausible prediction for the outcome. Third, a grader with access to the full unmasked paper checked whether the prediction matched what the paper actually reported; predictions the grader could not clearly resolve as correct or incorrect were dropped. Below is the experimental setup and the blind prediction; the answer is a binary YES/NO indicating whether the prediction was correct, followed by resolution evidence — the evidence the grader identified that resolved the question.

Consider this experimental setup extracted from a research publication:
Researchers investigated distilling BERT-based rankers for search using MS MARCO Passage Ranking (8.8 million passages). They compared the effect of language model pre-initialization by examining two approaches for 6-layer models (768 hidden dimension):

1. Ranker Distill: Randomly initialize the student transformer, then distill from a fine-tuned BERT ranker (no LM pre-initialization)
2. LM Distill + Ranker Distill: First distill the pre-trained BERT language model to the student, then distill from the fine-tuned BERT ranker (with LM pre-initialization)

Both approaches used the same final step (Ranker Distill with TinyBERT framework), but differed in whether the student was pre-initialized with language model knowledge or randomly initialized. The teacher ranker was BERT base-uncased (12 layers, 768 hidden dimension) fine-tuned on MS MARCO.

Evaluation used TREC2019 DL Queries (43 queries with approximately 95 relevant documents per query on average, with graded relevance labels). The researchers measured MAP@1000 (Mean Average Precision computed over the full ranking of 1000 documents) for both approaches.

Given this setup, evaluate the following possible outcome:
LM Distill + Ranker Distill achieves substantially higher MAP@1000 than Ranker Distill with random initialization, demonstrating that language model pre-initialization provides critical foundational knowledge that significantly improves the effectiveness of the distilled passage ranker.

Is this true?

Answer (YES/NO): YES